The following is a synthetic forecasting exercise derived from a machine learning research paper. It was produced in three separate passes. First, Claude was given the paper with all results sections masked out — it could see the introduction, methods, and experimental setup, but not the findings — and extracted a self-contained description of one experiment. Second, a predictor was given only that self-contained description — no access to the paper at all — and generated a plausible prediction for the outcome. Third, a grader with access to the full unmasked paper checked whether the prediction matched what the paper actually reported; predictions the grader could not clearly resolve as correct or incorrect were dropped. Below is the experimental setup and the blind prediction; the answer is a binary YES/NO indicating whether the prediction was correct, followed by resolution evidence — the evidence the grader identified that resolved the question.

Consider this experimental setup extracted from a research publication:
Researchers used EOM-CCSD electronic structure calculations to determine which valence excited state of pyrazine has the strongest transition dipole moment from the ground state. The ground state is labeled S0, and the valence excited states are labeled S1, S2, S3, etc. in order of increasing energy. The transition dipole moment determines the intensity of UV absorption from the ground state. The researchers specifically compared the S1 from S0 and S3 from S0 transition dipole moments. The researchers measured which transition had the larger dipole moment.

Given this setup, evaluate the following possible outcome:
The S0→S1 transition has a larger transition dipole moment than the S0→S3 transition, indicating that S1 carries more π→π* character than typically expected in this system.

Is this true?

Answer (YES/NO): YES